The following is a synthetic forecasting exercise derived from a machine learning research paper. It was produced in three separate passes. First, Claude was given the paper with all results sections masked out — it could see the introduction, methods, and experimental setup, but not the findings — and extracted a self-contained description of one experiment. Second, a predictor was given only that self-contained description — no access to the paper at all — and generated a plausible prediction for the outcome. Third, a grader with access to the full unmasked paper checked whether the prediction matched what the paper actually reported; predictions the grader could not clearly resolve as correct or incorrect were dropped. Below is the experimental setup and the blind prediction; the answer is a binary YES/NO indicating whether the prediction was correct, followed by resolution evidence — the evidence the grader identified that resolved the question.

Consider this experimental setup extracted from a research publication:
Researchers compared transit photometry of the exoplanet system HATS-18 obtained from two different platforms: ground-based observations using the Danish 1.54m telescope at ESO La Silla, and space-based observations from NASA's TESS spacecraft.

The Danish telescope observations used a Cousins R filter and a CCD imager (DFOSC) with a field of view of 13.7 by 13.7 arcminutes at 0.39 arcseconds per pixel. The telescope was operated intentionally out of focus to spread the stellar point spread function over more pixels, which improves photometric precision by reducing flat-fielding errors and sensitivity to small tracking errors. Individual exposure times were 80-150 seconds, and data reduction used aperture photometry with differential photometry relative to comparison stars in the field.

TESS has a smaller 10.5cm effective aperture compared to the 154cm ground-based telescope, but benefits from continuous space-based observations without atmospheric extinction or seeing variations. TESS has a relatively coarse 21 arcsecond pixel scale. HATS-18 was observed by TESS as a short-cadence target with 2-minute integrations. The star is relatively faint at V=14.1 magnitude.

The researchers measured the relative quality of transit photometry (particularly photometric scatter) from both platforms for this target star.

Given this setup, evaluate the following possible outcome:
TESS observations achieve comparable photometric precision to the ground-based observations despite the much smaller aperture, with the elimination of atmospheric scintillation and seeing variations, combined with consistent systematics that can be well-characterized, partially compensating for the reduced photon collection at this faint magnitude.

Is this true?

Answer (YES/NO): NO